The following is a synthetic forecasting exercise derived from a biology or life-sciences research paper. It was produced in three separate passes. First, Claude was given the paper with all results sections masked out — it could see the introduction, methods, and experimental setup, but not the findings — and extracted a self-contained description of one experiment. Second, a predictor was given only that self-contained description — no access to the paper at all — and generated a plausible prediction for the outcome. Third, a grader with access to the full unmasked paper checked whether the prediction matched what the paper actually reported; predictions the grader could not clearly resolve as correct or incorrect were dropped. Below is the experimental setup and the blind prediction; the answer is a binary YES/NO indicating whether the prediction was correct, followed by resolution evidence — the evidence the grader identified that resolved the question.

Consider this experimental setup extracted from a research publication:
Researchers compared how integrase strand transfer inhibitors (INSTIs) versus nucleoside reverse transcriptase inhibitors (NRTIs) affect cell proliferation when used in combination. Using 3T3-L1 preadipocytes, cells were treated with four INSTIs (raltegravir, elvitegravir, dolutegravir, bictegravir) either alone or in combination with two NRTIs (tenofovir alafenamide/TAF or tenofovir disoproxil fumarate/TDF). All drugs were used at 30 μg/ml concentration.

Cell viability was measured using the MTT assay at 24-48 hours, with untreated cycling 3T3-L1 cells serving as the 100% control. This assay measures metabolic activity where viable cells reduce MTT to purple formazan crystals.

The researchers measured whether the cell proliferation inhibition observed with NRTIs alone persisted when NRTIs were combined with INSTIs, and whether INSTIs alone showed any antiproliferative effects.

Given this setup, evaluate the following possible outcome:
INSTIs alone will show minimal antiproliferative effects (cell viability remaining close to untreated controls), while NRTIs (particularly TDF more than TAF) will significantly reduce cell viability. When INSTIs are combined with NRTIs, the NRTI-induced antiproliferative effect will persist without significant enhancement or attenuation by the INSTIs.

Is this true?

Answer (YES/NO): NO